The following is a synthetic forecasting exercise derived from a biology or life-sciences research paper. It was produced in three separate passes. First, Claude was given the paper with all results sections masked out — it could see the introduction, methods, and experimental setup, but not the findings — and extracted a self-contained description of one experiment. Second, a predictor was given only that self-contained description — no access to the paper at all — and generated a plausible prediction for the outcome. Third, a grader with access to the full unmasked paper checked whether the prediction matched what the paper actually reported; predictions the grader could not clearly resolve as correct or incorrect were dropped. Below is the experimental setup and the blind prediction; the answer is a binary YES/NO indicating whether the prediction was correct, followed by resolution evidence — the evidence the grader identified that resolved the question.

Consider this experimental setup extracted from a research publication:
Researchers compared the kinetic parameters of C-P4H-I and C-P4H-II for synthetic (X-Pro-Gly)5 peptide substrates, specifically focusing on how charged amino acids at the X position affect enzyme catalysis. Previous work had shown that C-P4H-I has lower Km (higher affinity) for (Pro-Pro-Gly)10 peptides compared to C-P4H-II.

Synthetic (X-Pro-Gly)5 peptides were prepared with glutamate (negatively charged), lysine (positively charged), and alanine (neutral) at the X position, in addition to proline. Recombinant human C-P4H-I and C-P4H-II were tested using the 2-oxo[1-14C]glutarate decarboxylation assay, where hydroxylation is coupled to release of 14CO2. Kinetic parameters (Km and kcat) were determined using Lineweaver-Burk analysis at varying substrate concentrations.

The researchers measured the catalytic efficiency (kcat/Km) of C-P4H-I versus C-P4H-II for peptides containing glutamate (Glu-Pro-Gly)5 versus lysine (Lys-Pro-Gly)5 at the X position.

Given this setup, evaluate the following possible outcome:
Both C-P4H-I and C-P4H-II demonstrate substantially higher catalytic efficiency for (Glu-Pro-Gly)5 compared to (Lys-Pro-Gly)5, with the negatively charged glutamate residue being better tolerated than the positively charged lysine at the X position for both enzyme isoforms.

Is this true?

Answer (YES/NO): NO